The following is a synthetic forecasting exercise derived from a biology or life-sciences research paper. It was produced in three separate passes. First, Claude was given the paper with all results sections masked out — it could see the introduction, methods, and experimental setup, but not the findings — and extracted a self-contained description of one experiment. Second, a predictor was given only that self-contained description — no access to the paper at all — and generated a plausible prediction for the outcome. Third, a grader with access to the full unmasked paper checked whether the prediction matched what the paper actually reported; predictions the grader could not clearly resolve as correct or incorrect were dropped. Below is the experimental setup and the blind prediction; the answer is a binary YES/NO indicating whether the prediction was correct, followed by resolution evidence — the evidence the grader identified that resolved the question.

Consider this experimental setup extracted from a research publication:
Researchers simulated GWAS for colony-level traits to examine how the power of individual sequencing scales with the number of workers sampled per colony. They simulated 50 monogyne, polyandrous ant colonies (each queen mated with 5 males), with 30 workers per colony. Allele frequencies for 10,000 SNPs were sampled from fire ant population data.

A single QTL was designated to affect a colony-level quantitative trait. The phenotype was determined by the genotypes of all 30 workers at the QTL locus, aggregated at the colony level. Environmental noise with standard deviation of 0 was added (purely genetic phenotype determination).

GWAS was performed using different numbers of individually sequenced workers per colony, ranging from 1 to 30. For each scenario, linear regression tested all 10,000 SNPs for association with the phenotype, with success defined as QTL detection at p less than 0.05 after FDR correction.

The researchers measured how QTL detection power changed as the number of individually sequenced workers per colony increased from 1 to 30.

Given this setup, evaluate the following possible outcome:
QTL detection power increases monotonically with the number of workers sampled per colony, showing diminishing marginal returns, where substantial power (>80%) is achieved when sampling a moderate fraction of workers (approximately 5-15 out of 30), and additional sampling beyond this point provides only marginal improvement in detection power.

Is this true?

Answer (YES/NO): YES